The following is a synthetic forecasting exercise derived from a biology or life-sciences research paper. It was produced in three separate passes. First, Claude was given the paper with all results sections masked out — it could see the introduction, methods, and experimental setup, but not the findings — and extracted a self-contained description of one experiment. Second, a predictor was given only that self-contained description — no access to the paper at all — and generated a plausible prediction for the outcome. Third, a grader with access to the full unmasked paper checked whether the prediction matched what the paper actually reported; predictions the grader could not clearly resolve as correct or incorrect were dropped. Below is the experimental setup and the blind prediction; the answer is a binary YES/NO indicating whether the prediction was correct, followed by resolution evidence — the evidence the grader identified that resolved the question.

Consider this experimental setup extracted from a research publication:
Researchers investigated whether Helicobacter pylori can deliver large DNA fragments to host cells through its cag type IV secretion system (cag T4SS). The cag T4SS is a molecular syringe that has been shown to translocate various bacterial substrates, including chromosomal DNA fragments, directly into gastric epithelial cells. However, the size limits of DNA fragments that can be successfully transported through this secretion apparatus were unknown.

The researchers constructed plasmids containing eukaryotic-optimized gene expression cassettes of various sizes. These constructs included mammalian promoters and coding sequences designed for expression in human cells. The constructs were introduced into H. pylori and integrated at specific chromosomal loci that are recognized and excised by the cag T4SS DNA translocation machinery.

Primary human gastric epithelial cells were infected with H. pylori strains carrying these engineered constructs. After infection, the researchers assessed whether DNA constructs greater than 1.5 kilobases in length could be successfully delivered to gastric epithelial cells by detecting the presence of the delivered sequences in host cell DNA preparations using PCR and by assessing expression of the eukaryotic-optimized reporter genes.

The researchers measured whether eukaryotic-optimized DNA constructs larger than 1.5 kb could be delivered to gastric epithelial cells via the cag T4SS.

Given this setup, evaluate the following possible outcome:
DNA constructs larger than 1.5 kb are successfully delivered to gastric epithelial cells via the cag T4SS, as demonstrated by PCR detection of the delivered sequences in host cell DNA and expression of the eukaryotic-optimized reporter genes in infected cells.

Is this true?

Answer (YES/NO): NO